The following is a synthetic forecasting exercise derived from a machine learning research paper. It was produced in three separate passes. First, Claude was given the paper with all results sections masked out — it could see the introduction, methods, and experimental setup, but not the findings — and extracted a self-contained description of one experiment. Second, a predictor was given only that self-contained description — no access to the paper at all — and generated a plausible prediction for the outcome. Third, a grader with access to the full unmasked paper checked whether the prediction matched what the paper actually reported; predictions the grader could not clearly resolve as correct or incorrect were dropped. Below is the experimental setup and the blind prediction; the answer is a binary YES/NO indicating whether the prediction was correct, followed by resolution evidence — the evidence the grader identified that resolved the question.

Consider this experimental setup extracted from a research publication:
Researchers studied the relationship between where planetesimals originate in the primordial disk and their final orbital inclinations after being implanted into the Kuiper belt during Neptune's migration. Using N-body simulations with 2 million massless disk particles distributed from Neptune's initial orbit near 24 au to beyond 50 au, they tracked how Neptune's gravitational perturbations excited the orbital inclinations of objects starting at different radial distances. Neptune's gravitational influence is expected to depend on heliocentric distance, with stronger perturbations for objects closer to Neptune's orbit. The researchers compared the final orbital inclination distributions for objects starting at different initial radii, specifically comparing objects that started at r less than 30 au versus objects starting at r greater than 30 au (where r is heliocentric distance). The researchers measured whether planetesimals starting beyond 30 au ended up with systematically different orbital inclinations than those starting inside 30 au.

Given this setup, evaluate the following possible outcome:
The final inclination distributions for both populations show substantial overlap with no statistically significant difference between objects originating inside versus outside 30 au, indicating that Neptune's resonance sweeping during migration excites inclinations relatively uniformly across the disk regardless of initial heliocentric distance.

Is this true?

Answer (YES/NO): NO